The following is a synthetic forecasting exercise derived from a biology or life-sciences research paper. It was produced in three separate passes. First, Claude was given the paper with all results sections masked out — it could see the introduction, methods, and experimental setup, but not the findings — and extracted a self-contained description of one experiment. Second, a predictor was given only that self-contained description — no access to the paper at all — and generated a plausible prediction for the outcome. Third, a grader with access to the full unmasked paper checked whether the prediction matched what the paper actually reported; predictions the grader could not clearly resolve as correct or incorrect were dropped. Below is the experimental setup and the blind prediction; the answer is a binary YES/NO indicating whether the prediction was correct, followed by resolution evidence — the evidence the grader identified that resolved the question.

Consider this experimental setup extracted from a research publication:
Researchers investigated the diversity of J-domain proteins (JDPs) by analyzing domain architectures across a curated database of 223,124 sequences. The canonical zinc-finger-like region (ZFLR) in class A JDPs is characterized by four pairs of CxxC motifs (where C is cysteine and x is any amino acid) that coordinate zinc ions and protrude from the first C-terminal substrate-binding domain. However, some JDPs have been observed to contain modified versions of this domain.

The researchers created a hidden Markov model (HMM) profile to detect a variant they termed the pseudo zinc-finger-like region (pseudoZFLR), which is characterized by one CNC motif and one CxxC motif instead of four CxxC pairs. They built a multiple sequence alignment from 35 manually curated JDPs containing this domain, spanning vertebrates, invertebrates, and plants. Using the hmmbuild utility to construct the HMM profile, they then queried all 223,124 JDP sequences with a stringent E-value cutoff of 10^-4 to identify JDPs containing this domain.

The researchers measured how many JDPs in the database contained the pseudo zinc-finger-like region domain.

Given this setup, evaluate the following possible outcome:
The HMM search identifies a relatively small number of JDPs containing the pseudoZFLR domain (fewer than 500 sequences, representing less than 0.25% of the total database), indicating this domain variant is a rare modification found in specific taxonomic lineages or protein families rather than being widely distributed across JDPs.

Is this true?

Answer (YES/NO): NO